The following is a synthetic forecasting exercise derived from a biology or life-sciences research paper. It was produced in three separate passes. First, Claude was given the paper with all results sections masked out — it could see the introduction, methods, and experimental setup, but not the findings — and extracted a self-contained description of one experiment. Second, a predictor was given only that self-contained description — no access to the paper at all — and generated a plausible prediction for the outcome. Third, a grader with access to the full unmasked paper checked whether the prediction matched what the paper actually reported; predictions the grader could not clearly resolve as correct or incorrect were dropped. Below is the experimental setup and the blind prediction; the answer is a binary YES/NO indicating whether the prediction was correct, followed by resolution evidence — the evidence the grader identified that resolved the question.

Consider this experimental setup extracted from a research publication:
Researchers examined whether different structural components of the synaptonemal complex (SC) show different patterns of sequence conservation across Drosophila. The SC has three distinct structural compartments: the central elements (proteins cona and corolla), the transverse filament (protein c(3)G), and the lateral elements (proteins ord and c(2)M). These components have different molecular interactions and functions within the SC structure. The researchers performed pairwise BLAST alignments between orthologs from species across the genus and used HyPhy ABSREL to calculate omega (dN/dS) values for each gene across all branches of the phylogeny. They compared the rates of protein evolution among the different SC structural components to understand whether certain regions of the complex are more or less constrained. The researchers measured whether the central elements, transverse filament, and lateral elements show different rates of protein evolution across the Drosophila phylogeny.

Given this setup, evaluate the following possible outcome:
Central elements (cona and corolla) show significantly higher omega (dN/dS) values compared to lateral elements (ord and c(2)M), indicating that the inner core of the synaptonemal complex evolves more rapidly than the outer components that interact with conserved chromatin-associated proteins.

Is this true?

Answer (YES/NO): YES